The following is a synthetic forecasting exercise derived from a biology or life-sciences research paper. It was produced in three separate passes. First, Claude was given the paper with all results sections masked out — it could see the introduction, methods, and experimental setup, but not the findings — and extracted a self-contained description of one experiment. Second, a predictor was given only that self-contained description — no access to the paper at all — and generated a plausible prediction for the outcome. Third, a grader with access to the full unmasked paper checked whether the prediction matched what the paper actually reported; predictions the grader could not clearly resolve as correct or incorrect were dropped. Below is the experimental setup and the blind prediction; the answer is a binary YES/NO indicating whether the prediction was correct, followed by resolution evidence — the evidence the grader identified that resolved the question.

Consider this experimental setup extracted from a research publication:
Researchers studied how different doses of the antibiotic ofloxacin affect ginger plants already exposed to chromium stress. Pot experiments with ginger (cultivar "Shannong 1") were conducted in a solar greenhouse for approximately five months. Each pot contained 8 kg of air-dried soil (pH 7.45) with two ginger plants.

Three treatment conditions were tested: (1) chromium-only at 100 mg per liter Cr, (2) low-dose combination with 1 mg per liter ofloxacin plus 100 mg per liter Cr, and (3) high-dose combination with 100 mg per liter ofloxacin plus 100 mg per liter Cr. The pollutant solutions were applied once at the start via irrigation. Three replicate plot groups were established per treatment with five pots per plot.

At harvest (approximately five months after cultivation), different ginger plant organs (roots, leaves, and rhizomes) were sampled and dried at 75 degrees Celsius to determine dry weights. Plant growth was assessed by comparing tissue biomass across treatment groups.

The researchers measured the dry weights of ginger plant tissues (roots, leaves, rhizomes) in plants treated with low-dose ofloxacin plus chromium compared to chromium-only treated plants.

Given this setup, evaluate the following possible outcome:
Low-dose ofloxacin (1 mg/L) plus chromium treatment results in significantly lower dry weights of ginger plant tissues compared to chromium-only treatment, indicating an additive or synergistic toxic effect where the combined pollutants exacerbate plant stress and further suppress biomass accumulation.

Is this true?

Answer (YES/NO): NO